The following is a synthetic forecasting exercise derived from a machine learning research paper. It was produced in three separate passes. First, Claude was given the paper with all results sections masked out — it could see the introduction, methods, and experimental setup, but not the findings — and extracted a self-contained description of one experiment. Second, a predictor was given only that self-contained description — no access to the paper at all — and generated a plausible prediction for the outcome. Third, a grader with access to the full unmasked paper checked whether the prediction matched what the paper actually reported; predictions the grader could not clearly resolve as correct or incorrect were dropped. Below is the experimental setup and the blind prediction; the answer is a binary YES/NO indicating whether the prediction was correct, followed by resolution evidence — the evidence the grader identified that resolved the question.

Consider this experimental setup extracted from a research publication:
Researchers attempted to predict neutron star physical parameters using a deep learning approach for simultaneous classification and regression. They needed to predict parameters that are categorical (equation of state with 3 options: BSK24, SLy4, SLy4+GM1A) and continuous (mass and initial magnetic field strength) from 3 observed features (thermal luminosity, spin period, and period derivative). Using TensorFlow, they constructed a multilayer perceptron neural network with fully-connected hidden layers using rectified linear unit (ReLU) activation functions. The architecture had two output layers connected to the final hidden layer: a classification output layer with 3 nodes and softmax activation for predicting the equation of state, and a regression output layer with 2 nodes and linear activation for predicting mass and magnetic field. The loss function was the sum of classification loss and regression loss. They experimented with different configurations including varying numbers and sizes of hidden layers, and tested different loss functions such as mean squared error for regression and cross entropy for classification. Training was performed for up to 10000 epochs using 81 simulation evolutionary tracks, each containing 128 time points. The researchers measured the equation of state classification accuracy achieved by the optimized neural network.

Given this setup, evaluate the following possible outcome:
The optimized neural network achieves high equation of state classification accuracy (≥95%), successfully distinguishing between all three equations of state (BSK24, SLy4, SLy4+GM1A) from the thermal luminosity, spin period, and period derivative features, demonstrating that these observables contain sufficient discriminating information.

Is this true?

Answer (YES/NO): NO